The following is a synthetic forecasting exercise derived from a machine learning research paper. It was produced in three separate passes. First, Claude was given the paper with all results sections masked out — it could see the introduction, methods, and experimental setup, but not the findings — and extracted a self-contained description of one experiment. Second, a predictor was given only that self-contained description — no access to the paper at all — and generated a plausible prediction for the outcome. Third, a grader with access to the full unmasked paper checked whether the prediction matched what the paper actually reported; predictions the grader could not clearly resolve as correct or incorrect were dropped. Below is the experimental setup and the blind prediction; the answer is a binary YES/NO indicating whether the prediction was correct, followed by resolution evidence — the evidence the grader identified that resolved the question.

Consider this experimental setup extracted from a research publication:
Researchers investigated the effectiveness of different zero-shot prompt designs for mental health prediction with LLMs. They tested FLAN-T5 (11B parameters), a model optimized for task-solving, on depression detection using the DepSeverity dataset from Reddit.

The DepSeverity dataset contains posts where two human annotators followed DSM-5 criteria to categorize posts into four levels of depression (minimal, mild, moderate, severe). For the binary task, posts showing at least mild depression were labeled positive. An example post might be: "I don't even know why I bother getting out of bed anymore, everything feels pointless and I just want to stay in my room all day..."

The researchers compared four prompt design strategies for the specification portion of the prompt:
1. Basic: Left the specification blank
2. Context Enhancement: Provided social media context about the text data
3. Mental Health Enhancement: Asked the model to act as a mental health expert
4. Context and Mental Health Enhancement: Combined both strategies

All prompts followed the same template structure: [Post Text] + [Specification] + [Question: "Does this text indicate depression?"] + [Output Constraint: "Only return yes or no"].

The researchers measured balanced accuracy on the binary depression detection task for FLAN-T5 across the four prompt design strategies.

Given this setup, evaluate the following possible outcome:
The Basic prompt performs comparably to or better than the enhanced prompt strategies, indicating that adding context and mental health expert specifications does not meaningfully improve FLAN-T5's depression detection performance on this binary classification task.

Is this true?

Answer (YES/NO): YES